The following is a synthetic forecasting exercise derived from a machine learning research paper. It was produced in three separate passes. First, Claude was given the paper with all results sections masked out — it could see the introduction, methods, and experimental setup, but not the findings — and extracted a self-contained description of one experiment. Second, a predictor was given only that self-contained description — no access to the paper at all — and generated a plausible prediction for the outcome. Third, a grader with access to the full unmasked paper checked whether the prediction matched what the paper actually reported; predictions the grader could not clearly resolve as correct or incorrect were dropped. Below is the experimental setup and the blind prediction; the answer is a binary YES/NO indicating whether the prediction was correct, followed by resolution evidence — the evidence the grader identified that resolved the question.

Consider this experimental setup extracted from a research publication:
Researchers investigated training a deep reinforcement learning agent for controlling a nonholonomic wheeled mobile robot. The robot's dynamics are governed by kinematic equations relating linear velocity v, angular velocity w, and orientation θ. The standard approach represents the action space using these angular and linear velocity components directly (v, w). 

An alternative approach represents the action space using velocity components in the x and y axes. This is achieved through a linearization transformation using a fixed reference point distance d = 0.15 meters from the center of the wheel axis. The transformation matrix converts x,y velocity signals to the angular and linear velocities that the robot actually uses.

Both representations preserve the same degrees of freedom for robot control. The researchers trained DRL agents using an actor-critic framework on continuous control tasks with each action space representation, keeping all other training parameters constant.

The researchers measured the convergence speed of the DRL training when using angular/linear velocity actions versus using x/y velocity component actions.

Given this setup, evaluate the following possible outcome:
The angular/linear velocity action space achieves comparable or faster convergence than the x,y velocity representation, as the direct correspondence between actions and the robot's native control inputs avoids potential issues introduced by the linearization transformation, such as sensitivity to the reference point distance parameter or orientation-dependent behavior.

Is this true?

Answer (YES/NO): NO